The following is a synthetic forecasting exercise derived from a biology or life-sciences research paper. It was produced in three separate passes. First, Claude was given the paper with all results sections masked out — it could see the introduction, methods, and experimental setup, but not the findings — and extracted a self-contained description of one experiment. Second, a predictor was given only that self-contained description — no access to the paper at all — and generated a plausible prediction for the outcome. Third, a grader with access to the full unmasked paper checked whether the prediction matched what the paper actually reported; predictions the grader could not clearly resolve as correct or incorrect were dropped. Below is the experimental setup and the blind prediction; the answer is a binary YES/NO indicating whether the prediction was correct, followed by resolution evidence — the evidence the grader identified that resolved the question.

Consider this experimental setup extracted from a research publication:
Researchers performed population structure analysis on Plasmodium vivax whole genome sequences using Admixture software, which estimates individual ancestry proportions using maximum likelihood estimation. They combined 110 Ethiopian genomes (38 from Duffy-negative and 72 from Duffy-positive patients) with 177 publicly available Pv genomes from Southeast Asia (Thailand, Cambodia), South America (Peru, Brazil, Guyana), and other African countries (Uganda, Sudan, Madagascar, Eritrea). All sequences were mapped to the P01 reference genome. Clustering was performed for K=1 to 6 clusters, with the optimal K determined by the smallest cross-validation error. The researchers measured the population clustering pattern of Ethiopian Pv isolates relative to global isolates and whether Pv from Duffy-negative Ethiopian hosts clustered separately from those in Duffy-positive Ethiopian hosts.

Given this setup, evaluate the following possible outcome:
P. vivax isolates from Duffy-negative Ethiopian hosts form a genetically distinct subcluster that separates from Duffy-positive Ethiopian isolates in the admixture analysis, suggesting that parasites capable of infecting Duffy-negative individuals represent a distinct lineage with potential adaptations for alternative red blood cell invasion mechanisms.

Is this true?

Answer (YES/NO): NO